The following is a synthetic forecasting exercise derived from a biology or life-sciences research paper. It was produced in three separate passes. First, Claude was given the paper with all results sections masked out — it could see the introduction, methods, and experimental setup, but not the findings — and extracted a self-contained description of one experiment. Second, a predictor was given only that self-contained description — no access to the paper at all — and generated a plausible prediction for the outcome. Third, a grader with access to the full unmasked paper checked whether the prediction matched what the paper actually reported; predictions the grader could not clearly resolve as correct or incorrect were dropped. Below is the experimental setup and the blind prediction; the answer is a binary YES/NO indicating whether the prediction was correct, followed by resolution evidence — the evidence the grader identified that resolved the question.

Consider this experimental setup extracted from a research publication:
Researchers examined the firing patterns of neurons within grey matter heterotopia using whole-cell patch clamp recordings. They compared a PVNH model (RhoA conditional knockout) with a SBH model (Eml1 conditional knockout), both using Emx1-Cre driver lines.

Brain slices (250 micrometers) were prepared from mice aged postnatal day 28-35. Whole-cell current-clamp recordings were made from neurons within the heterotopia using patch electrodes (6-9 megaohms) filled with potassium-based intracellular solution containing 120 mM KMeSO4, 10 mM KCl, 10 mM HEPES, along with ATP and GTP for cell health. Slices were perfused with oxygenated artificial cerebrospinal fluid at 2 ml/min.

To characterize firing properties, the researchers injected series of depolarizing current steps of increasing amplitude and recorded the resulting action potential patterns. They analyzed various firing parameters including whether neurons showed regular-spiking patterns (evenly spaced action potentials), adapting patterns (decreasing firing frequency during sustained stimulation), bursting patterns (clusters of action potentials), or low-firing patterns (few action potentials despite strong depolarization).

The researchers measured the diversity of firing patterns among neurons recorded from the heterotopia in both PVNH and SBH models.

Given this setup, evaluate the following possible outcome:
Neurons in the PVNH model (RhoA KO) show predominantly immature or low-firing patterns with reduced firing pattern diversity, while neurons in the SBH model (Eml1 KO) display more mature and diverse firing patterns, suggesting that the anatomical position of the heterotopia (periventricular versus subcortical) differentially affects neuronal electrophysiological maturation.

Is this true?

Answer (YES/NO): NO